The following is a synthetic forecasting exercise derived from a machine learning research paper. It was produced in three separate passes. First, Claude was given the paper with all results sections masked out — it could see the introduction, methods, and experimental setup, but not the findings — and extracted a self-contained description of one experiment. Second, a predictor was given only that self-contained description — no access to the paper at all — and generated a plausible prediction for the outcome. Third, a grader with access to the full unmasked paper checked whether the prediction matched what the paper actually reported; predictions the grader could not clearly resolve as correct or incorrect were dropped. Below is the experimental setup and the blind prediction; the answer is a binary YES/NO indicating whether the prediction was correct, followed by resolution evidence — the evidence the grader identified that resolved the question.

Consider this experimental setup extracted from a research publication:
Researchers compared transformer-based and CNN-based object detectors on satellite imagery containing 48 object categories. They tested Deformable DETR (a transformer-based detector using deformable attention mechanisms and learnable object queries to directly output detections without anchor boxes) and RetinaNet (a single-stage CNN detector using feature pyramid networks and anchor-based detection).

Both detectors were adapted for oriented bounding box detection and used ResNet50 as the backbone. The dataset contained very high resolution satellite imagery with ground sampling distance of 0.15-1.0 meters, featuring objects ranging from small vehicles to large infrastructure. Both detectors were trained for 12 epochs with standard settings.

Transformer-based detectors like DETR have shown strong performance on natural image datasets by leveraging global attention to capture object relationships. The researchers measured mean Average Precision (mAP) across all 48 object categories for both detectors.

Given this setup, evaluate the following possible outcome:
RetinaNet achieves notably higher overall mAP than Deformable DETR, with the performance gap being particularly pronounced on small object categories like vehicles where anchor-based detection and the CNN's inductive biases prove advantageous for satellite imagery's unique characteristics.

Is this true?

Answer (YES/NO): NO